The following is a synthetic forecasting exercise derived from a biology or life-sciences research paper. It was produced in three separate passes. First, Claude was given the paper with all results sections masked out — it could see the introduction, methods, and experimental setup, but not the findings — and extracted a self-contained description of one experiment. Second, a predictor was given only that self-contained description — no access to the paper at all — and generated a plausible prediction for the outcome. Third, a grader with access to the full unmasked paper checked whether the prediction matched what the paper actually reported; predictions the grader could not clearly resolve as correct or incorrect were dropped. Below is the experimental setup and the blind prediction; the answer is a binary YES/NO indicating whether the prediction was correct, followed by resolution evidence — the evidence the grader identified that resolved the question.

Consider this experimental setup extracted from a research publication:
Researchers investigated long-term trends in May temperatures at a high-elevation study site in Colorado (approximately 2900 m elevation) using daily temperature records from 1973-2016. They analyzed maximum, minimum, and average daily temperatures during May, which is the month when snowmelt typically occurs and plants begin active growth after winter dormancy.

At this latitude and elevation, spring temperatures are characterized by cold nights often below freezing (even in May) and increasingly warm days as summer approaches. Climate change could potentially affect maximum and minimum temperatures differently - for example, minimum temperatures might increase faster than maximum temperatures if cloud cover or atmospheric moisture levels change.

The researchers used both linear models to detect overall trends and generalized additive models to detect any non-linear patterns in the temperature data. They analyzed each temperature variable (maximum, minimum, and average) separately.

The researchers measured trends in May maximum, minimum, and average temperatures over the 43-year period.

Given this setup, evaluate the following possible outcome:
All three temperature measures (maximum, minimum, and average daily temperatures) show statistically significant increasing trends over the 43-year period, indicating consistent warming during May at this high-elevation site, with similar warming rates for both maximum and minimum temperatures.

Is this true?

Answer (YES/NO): NO